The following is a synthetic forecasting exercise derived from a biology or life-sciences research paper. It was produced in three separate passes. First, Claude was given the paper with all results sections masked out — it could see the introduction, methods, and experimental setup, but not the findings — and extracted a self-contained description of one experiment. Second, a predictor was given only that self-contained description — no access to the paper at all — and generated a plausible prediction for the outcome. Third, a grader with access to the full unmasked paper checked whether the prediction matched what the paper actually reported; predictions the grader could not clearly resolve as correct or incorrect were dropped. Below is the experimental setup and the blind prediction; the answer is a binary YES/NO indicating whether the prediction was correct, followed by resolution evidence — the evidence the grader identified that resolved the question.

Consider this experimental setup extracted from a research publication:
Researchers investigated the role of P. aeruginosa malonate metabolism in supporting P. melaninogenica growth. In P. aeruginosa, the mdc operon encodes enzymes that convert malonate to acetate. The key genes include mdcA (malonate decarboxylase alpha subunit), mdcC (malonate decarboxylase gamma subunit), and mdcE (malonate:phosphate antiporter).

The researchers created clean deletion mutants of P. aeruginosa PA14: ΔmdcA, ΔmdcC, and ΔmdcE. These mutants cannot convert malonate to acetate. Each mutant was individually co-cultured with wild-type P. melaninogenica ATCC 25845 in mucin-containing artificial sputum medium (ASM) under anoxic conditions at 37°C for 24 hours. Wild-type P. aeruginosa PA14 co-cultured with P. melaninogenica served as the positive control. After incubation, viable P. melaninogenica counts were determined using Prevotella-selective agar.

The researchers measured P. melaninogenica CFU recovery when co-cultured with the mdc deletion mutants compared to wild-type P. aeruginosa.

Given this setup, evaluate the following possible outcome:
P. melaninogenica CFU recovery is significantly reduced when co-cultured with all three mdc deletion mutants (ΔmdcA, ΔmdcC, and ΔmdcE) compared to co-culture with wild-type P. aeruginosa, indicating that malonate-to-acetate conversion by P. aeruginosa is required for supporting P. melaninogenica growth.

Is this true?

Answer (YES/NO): YES